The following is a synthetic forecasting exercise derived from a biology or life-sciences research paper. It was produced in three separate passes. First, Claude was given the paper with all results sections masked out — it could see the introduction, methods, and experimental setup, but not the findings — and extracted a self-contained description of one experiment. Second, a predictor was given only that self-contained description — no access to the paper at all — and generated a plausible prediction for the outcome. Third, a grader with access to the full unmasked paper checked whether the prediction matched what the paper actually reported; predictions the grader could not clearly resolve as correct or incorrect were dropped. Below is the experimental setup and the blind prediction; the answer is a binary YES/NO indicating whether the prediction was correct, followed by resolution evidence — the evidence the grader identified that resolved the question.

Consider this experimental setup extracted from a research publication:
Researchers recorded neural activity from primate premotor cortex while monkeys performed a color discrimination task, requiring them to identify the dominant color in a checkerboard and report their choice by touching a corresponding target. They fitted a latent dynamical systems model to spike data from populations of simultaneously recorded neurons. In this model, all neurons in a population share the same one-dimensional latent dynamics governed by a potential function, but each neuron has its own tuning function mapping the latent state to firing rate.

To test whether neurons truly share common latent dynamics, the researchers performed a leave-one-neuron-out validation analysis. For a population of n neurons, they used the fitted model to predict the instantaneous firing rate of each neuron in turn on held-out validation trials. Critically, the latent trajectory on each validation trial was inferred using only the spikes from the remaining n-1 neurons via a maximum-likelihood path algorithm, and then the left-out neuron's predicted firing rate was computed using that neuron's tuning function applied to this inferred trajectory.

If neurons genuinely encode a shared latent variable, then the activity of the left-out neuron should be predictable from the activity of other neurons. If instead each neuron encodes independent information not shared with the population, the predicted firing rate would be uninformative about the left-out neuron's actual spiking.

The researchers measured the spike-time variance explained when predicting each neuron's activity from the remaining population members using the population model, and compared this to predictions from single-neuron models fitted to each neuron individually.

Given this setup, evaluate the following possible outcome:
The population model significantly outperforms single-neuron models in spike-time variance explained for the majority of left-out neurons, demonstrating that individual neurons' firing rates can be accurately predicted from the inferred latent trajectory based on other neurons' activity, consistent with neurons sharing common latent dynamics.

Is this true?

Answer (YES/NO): NO